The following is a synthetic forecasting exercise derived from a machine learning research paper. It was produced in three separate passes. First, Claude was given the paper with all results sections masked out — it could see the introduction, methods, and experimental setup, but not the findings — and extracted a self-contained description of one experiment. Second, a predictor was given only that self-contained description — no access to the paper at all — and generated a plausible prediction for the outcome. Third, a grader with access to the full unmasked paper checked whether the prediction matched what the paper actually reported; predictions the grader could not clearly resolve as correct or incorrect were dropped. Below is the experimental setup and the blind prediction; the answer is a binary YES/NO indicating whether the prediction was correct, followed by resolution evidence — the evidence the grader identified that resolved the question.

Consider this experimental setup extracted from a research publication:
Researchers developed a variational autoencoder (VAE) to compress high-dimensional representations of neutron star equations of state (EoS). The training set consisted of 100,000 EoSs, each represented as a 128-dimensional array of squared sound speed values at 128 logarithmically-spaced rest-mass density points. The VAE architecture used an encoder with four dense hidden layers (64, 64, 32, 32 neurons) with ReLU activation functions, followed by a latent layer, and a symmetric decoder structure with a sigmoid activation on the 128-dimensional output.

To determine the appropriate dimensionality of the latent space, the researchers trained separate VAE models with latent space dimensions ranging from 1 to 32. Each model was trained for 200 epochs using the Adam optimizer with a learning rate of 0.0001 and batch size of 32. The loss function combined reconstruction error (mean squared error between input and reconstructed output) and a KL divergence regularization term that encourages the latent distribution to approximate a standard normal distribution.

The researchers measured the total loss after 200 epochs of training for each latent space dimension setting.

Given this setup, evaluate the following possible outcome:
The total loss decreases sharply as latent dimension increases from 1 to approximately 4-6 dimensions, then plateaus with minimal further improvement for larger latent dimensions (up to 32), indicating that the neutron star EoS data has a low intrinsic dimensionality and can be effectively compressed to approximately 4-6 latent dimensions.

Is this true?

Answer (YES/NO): YES